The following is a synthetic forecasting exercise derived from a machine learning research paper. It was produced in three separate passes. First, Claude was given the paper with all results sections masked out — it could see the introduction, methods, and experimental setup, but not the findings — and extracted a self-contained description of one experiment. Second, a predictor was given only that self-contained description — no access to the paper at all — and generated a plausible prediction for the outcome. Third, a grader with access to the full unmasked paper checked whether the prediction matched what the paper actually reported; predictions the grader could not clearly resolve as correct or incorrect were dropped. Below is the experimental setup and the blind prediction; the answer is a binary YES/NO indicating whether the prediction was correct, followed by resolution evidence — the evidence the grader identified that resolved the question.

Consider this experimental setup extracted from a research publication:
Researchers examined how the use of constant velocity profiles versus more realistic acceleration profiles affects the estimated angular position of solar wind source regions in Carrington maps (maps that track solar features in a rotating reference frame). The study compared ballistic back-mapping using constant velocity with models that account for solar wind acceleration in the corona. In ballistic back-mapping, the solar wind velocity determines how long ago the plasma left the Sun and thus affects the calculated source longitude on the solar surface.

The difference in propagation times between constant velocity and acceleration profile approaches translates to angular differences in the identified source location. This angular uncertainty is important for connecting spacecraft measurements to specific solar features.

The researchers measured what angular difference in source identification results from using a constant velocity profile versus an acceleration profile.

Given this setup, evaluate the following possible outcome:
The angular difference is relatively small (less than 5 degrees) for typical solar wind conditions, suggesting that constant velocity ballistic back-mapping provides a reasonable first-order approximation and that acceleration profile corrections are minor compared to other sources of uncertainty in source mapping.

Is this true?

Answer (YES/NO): NO